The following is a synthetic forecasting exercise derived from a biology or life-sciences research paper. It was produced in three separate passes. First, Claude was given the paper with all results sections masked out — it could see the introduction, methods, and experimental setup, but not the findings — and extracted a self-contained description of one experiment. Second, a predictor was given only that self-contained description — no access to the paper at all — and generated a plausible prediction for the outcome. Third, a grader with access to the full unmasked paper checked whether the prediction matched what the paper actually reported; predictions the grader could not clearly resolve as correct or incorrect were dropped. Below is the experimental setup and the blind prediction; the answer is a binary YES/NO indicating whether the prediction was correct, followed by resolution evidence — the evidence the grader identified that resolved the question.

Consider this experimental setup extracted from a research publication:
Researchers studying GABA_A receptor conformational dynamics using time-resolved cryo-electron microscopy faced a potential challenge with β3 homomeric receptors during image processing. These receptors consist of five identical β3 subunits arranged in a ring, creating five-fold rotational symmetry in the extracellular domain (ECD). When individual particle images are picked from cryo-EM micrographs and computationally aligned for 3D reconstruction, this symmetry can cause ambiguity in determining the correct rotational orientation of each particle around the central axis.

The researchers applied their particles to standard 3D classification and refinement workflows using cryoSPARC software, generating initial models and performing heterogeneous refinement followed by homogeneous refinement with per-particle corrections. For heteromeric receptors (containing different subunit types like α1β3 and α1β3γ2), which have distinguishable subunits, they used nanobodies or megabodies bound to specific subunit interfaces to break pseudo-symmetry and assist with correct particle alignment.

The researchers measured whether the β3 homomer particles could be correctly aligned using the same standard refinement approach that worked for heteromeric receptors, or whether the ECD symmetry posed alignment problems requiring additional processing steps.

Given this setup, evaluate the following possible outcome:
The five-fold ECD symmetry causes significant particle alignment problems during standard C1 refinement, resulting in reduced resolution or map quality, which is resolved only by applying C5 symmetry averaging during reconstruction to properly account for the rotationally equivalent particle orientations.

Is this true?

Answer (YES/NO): NO